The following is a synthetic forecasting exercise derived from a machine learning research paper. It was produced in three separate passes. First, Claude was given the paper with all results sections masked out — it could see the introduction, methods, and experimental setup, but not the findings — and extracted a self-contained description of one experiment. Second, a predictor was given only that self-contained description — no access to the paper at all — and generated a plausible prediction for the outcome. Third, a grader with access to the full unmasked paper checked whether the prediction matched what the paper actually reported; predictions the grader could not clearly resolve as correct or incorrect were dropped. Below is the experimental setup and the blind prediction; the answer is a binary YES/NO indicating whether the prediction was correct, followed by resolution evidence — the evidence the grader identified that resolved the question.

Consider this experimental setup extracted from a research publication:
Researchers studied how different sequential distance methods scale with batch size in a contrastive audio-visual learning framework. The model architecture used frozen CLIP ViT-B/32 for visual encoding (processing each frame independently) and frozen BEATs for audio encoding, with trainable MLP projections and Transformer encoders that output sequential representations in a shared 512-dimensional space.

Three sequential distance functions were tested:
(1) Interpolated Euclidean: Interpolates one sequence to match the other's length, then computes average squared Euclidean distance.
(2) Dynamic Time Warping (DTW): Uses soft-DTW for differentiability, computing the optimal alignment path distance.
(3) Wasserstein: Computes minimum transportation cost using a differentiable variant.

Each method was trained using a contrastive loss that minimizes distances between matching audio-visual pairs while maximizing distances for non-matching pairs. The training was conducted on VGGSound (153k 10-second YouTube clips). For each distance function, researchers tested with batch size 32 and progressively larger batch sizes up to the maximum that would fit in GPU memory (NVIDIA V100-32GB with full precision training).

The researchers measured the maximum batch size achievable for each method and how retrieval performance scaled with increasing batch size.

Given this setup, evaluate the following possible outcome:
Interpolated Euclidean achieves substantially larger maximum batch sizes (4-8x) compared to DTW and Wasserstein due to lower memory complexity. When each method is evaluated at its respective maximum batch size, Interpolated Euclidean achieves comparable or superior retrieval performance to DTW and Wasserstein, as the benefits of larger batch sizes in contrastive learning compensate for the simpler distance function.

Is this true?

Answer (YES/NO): YES